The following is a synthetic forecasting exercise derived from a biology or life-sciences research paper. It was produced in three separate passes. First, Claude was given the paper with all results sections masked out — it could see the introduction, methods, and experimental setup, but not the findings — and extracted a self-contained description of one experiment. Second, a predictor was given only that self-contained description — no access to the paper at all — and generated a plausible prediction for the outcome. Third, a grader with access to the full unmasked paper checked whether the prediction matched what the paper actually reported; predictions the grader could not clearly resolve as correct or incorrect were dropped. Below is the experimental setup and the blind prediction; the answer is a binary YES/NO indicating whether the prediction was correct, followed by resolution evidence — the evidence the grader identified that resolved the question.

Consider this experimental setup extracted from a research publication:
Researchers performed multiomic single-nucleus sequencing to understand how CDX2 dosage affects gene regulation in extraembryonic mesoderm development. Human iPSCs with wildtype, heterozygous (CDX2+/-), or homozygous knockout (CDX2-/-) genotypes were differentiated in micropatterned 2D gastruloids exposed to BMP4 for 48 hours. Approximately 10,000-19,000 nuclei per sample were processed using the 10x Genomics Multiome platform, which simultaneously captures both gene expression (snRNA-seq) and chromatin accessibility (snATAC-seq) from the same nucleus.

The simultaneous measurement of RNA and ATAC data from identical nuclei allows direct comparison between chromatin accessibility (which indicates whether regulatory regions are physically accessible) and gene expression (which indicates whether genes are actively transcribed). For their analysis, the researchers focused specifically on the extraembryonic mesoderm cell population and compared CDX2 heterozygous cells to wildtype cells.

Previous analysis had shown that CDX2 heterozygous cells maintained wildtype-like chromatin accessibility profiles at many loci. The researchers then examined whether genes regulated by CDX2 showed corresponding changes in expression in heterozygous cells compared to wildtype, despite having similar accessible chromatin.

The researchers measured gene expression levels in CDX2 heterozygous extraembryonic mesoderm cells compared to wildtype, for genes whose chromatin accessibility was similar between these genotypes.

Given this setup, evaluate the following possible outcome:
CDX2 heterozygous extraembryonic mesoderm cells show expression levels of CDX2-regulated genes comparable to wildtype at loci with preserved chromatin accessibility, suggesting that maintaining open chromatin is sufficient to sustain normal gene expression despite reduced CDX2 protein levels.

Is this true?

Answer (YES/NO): NO